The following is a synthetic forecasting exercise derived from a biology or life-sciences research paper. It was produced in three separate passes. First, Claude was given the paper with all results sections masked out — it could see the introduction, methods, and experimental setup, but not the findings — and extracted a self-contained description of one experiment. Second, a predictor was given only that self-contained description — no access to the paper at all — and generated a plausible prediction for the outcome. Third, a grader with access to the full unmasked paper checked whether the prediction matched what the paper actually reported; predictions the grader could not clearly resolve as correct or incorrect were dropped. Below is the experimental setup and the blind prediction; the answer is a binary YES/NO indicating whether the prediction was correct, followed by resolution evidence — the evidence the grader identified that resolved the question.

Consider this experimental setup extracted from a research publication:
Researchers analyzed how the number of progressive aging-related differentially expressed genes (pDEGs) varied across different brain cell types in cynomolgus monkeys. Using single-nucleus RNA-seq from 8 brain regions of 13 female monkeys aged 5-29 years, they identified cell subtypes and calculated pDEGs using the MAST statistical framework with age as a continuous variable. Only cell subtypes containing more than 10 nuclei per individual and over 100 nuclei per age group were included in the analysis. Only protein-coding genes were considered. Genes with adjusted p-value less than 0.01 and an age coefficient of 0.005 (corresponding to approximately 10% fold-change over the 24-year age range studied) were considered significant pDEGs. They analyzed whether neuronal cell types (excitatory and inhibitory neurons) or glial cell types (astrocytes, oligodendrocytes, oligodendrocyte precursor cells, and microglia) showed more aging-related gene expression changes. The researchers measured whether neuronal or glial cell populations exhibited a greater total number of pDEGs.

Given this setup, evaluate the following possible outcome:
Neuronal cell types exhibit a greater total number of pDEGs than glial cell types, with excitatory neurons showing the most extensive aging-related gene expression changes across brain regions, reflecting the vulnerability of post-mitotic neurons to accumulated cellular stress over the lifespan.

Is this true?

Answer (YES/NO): YES